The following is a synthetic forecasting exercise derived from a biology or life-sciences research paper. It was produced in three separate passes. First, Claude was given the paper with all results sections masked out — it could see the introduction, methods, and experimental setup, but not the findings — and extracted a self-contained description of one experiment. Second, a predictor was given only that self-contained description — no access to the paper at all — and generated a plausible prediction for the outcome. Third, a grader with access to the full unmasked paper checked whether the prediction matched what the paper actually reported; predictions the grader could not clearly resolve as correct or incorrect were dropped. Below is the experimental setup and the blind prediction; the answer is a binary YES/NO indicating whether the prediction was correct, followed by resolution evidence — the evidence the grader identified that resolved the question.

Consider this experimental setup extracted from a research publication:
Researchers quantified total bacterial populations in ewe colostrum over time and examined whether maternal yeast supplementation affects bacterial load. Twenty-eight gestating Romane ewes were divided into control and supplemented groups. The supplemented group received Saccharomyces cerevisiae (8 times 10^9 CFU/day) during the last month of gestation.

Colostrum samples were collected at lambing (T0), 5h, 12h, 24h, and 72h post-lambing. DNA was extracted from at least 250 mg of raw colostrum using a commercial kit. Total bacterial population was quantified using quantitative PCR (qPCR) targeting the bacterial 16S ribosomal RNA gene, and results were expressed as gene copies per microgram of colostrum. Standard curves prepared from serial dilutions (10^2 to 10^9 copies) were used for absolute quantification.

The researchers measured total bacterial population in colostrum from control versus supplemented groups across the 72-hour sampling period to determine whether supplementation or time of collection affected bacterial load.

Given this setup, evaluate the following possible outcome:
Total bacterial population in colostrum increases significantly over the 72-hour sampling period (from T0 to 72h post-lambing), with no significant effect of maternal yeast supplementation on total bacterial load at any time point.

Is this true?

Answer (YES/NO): NO